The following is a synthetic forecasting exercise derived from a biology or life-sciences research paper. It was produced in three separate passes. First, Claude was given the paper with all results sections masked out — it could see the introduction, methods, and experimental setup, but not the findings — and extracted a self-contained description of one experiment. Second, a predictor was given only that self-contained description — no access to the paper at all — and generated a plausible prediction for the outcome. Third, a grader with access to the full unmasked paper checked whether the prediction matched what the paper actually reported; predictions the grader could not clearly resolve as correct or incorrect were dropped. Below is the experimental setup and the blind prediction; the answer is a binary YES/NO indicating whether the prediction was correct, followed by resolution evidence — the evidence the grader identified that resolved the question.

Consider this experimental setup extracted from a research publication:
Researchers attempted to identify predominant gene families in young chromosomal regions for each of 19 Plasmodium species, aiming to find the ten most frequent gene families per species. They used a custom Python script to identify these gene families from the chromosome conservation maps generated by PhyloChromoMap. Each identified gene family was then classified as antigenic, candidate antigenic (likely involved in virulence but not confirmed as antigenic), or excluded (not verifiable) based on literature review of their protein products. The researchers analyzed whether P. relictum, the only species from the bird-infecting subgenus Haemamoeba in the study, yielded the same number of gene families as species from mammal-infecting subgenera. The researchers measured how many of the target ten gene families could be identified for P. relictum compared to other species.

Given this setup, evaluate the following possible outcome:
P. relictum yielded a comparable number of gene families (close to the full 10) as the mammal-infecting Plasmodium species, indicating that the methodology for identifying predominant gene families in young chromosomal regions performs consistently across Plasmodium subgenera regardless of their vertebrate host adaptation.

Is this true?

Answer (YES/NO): NO